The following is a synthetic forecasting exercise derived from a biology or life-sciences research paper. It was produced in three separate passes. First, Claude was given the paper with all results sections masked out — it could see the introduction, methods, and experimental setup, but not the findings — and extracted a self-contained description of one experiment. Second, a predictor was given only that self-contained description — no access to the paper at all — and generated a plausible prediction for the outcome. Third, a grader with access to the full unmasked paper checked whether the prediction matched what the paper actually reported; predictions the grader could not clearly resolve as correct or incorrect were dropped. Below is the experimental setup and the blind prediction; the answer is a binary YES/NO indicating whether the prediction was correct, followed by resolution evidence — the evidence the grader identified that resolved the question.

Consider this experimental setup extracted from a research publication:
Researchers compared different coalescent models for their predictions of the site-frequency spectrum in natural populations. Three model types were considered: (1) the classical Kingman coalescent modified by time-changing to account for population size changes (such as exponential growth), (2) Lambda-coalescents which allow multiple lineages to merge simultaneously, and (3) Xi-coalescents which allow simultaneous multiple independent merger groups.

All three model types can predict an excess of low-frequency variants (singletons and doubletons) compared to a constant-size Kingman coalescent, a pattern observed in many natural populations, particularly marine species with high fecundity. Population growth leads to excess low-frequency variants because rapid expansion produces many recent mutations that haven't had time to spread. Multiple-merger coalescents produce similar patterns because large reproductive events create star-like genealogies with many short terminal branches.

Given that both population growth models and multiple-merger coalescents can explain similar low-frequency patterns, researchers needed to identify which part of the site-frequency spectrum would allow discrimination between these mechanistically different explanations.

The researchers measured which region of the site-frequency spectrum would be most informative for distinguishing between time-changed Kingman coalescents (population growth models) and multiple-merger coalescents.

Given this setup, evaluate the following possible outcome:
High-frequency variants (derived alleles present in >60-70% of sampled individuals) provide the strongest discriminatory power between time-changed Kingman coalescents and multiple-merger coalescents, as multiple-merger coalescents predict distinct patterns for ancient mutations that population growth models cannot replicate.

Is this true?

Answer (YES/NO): YES